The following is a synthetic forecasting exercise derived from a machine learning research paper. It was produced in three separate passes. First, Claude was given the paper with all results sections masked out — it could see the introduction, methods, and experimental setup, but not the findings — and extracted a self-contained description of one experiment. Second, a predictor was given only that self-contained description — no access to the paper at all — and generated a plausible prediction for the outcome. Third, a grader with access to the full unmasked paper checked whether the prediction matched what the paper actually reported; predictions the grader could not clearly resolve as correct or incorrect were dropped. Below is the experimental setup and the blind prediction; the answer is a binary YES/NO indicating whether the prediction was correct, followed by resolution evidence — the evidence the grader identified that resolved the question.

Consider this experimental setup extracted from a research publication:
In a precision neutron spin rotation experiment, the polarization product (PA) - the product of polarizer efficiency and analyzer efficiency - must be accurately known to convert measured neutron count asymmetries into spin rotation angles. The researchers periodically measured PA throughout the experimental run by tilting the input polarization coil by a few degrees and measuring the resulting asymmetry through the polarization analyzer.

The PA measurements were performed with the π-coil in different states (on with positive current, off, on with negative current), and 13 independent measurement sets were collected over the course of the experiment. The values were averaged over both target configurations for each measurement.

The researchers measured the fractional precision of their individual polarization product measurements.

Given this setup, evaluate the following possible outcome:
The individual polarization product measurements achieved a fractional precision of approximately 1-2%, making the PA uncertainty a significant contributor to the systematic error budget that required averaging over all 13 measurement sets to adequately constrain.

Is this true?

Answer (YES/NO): NO